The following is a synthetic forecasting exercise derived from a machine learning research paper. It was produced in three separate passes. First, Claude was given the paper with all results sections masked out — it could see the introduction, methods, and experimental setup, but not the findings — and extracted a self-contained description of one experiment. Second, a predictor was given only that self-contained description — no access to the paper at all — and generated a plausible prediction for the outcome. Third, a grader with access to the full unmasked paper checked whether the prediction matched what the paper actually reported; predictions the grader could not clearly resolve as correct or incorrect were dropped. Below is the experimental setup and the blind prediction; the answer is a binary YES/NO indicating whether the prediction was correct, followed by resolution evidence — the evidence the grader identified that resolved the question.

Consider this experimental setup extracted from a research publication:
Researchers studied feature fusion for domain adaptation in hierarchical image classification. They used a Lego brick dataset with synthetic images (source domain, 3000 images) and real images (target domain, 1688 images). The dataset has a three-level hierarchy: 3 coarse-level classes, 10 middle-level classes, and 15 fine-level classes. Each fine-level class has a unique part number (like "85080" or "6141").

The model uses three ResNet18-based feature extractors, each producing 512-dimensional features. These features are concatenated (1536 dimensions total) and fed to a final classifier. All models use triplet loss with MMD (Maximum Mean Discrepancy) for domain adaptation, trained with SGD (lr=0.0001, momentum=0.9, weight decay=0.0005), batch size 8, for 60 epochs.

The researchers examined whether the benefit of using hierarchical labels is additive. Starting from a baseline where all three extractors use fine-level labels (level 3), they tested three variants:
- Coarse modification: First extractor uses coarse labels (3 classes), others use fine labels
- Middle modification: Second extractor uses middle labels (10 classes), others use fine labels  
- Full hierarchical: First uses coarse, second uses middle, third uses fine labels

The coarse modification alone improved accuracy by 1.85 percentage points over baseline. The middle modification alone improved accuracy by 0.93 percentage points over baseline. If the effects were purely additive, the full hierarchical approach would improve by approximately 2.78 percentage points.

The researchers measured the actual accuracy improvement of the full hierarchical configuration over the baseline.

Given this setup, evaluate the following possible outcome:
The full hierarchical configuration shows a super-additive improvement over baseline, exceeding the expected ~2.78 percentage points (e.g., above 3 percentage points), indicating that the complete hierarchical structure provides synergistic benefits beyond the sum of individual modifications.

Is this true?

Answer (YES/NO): YES